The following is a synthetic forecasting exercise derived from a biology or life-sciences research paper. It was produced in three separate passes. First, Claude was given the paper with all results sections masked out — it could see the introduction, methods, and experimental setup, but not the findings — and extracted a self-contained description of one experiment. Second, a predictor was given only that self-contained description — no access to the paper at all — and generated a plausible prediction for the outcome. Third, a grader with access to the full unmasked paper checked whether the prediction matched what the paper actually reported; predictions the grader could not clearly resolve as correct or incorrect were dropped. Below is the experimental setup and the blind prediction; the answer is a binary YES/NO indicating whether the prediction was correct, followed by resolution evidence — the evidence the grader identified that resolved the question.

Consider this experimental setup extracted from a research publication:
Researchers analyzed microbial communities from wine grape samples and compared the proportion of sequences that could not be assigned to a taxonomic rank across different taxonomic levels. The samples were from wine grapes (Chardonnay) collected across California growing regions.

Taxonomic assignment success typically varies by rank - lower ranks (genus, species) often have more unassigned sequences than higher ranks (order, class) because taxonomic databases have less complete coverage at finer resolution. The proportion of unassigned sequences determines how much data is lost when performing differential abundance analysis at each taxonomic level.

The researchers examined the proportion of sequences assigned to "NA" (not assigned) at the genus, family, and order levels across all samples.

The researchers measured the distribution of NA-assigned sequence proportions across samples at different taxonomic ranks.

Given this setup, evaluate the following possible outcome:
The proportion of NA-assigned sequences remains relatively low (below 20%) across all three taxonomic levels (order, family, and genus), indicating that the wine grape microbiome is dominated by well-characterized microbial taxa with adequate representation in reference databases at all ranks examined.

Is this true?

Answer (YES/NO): NO